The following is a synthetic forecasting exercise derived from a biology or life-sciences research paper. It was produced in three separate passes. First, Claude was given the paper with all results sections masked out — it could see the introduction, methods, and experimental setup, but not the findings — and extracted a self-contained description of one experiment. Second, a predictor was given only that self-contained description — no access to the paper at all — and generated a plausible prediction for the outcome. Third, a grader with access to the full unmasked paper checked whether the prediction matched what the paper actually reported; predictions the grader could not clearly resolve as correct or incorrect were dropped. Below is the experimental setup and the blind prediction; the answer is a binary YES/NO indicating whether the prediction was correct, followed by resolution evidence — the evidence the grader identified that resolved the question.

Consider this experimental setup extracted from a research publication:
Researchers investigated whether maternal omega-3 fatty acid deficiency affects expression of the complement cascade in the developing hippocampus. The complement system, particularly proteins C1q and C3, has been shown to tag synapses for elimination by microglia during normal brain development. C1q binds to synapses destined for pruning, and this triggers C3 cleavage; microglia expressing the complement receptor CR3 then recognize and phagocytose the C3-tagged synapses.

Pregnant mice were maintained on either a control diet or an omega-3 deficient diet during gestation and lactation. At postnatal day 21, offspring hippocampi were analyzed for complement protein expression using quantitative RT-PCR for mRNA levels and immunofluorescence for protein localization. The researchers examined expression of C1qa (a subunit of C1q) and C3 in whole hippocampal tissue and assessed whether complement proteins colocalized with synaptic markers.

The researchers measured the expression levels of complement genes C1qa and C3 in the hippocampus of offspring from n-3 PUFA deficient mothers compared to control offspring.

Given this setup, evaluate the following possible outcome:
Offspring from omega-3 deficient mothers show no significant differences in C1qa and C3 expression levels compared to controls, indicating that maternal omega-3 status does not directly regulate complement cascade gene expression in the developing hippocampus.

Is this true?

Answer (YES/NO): NO